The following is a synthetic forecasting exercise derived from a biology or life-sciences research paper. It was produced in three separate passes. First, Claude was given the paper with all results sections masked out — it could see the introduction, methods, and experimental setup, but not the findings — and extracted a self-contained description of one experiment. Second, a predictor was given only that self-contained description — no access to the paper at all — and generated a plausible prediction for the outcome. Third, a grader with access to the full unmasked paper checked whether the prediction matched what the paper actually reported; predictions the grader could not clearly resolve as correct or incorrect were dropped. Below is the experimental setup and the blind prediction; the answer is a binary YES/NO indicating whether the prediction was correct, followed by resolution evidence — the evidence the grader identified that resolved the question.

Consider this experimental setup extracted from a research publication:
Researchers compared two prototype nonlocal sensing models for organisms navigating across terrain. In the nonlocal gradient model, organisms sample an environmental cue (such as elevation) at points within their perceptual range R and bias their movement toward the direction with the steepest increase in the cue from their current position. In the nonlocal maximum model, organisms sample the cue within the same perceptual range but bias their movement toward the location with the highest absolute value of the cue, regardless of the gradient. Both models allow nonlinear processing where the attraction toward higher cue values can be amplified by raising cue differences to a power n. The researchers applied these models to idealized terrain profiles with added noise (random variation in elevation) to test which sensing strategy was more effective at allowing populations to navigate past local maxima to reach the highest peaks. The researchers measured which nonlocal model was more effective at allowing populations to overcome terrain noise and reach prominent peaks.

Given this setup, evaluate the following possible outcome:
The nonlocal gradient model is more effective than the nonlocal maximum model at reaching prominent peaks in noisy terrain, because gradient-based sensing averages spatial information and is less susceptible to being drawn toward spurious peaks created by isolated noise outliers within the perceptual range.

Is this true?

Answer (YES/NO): NO